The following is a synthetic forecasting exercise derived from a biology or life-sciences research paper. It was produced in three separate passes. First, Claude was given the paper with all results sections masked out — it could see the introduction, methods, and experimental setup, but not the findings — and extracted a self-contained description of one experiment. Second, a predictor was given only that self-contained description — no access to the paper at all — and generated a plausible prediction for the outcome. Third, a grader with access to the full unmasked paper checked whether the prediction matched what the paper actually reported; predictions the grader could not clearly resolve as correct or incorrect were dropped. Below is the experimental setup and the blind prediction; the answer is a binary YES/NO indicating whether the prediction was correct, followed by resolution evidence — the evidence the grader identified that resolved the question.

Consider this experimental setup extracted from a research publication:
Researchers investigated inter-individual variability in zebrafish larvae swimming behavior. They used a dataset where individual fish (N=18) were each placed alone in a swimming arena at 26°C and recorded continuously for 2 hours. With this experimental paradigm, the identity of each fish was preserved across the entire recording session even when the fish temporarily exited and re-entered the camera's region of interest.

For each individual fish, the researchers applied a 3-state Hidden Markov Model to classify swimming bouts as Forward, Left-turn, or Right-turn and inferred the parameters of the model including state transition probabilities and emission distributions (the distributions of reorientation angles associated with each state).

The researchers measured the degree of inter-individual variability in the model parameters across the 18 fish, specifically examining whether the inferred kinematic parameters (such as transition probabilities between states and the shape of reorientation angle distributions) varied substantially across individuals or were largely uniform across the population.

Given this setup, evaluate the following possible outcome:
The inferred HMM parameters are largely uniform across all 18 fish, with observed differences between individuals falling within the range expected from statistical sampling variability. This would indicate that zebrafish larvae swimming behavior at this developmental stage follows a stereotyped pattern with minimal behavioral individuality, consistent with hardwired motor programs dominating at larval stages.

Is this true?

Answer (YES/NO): NO